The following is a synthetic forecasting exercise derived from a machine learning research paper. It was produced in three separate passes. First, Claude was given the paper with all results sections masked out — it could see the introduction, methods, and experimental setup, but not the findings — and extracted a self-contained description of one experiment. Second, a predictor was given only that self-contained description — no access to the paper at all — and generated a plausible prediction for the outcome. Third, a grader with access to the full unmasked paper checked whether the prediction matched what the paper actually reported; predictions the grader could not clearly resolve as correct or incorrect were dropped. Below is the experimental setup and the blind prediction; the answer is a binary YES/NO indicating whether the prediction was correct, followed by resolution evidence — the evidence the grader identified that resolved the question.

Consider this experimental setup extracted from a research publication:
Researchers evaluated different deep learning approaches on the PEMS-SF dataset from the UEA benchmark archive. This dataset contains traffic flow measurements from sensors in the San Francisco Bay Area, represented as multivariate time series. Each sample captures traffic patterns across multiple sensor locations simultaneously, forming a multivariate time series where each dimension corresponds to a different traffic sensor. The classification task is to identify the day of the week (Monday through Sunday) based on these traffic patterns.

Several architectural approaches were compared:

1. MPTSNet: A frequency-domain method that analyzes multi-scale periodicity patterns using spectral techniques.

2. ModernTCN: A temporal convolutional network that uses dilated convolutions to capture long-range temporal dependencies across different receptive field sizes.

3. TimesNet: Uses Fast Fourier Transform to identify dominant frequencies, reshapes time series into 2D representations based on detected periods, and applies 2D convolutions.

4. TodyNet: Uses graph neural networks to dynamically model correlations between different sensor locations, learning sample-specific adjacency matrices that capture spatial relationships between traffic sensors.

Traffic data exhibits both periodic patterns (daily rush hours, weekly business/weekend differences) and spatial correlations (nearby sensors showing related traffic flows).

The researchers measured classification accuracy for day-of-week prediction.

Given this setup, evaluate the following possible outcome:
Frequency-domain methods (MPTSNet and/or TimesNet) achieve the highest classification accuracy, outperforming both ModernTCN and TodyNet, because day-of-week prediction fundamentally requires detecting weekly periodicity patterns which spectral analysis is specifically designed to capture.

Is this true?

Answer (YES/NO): YES